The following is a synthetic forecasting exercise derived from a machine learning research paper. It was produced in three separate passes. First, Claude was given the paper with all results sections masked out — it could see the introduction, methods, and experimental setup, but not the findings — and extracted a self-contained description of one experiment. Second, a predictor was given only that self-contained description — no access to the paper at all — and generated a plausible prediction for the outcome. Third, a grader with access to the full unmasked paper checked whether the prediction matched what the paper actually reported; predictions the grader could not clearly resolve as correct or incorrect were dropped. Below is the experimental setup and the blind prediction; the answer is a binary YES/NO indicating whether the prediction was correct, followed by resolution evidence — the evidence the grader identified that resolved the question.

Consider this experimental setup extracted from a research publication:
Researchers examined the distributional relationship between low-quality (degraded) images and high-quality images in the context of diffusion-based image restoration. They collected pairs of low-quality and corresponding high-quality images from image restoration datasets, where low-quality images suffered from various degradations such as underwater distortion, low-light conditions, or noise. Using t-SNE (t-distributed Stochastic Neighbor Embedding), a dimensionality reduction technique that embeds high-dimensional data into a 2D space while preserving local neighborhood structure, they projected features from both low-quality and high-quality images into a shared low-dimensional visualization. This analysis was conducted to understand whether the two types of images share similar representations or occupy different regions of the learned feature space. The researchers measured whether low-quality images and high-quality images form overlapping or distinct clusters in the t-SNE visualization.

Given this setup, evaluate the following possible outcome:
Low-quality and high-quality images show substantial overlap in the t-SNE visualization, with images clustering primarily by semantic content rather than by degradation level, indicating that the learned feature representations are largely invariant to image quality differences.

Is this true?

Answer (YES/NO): NO